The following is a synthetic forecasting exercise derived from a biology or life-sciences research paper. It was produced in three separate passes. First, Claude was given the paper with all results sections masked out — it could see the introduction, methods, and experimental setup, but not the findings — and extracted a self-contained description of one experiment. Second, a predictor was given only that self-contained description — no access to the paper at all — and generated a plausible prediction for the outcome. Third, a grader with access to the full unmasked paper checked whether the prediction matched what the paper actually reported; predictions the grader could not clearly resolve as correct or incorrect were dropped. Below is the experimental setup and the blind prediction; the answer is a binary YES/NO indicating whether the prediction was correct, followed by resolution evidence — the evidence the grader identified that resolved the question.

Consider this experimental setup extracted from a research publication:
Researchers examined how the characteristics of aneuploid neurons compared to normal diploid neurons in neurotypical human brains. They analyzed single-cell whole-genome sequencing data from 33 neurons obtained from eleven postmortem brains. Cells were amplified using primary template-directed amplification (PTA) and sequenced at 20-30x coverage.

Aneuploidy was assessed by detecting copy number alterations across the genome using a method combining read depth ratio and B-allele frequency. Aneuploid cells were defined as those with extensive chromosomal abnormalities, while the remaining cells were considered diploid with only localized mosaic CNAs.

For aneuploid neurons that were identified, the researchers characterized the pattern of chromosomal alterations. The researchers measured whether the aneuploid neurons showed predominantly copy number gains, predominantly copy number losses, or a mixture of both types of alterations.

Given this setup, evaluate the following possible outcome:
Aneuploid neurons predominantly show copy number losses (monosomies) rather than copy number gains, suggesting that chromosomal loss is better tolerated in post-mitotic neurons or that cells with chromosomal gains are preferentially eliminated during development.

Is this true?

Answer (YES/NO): YES